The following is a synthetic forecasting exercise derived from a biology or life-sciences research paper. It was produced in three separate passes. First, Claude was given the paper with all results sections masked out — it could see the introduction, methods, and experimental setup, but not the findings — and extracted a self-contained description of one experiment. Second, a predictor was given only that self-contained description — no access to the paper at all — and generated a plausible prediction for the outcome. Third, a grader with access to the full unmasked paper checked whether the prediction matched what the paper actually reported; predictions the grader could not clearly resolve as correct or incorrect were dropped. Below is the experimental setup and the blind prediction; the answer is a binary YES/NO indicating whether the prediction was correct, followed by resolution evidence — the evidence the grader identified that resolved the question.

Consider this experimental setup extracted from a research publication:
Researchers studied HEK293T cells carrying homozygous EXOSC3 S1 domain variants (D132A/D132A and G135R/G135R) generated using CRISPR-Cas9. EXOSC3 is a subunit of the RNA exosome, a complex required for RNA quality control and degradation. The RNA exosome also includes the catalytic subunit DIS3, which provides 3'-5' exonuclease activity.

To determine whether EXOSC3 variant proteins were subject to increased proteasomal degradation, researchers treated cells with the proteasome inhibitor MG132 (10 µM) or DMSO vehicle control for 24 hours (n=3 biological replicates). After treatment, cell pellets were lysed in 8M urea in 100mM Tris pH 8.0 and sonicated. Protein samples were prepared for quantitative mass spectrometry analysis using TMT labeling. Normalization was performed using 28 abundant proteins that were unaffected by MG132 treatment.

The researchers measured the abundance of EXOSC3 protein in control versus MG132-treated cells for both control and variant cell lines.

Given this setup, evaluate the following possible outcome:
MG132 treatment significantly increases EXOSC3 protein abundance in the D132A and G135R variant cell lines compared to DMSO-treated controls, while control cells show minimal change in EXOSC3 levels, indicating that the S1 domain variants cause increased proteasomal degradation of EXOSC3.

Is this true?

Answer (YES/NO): NO